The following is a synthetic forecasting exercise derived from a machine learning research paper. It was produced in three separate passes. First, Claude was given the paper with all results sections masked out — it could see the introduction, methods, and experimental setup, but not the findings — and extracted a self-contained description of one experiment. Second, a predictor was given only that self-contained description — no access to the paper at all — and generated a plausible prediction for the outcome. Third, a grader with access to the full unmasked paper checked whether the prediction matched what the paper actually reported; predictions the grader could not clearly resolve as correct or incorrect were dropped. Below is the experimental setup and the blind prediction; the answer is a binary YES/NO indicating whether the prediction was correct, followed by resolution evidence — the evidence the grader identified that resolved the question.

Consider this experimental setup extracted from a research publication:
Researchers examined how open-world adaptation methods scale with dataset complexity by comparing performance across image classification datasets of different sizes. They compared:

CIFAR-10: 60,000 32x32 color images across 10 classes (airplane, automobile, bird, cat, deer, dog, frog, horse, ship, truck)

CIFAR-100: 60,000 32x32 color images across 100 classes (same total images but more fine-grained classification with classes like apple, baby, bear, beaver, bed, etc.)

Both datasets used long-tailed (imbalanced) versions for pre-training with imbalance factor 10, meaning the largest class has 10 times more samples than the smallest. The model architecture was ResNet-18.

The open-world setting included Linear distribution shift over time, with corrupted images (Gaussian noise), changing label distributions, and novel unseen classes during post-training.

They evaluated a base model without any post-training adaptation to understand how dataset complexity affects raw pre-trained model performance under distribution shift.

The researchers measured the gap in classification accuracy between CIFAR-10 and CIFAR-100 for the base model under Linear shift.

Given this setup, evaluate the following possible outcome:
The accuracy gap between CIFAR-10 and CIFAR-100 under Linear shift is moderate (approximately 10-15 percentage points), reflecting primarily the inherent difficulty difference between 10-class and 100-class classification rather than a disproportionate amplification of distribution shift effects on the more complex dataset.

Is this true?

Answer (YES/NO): YES